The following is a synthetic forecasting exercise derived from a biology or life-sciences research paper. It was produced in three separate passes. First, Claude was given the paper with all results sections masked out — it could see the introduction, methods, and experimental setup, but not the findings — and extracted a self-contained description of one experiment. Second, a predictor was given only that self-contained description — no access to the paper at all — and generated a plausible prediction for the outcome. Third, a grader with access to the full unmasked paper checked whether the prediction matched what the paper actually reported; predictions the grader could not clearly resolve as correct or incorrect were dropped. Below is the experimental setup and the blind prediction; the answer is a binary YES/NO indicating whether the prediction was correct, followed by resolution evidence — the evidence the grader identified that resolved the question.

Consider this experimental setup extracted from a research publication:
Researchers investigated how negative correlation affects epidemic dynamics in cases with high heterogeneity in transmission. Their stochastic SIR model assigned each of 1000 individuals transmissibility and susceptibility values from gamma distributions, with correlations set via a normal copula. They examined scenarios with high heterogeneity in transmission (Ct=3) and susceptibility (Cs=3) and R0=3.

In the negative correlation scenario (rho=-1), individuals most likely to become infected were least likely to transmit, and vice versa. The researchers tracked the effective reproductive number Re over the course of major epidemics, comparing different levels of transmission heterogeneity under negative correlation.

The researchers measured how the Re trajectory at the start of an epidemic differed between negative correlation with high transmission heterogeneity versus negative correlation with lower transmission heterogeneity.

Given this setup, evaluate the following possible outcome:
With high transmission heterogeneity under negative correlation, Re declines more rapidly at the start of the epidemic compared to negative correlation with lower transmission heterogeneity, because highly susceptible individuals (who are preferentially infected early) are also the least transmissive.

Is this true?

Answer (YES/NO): NO